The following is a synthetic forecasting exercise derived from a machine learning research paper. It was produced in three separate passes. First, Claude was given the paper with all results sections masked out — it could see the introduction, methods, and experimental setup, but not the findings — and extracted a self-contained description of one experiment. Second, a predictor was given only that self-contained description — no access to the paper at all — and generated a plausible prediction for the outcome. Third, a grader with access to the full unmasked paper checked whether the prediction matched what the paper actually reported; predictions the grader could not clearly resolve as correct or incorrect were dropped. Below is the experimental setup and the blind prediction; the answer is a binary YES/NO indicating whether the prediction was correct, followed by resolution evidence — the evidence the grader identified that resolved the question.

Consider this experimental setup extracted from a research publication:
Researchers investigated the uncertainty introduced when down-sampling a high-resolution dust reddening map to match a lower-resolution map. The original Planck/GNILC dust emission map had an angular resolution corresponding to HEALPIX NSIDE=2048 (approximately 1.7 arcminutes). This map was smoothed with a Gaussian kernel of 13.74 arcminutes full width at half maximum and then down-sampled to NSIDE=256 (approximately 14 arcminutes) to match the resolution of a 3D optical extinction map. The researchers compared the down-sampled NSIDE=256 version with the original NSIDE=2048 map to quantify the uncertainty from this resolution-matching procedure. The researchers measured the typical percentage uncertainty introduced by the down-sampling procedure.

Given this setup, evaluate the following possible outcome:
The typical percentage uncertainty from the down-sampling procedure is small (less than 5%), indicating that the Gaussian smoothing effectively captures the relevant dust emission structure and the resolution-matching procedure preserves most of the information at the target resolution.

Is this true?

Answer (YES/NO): YES